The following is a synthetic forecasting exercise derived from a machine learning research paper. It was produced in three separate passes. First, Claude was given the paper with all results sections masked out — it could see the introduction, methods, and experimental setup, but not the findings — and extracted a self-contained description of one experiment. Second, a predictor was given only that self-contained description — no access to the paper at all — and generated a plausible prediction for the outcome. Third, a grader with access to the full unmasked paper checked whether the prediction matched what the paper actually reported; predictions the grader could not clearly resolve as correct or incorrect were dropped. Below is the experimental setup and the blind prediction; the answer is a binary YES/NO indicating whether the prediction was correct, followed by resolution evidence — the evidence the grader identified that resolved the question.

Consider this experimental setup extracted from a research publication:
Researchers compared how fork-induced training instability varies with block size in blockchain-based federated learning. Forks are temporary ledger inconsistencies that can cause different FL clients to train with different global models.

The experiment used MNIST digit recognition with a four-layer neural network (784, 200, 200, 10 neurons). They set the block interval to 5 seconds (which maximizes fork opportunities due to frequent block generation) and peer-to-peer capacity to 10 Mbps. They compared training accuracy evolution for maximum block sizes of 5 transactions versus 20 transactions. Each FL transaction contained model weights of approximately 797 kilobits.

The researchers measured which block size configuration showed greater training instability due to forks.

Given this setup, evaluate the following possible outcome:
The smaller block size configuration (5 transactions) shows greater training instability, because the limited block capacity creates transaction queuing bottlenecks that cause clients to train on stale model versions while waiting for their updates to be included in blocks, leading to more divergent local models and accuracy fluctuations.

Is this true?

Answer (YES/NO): NO